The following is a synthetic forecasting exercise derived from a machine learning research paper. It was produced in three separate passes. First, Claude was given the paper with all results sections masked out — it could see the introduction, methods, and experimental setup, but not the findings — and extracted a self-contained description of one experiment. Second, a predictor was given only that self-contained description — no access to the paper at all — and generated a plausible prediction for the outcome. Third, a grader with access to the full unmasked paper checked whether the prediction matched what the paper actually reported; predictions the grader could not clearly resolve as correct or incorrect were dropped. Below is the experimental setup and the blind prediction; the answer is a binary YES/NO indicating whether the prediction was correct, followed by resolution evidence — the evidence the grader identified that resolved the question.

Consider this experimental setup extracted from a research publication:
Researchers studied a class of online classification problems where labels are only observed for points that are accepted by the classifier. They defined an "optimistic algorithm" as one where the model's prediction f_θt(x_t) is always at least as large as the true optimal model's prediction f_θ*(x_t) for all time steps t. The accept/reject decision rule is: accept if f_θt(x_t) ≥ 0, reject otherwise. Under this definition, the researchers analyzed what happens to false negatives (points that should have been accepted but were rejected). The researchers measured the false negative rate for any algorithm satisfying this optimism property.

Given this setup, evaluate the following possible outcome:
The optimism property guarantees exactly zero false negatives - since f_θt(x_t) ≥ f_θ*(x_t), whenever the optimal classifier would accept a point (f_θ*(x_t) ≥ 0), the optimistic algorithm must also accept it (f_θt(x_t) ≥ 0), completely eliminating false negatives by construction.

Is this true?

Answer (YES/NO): YES